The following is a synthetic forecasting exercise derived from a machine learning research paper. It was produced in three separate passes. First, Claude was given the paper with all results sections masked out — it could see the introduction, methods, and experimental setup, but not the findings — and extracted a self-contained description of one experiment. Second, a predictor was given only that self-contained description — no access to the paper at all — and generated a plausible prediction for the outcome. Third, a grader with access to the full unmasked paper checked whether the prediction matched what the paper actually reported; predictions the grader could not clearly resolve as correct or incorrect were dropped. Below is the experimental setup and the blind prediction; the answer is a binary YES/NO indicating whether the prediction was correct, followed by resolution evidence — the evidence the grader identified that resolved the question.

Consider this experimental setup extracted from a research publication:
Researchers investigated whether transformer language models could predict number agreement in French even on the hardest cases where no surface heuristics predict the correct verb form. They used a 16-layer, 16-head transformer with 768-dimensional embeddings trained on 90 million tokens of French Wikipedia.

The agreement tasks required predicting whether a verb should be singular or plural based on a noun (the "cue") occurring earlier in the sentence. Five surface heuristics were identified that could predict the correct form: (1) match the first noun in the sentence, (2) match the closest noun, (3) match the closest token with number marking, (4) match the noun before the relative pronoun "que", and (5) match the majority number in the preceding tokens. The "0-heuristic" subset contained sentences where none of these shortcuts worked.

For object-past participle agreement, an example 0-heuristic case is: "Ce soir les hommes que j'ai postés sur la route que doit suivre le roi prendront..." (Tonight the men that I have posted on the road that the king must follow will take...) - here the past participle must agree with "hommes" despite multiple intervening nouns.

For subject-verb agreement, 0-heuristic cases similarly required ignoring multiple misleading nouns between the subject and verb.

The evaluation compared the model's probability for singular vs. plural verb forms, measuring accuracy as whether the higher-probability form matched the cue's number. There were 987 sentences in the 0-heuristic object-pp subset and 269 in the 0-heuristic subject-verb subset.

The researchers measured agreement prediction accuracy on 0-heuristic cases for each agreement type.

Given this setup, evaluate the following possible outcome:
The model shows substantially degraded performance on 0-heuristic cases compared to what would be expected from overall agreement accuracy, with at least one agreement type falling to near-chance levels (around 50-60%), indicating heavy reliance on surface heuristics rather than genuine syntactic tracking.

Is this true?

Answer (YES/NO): NO